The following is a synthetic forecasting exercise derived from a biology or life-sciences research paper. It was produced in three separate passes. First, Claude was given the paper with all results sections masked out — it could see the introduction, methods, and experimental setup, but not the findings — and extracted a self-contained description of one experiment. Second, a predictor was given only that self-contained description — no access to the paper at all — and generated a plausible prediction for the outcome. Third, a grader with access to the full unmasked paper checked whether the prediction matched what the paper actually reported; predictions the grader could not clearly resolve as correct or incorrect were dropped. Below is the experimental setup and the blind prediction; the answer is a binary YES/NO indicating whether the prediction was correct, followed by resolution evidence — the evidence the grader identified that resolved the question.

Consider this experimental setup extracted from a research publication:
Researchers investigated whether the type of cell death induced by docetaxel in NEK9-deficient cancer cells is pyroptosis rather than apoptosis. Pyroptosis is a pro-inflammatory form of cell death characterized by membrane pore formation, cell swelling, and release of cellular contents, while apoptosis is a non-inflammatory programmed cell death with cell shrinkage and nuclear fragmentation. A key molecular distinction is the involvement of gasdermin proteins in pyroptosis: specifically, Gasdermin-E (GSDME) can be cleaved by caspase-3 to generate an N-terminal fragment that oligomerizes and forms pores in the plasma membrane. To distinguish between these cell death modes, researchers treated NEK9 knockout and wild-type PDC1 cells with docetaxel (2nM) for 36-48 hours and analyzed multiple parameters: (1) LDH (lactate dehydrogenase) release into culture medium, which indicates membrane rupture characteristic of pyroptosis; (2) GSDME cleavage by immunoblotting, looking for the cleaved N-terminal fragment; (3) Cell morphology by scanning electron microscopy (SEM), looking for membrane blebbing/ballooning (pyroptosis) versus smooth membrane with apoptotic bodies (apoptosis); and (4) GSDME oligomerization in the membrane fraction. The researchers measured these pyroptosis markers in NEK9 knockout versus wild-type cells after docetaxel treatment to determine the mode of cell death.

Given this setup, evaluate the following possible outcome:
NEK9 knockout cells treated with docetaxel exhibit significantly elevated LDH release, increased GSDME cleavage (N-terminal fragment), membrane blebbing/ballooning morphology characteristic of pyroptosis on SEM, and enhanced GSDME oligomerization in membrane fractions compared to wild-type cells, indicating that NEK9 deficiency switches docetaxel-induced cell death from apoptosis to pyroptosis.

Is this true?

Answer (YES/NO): YES